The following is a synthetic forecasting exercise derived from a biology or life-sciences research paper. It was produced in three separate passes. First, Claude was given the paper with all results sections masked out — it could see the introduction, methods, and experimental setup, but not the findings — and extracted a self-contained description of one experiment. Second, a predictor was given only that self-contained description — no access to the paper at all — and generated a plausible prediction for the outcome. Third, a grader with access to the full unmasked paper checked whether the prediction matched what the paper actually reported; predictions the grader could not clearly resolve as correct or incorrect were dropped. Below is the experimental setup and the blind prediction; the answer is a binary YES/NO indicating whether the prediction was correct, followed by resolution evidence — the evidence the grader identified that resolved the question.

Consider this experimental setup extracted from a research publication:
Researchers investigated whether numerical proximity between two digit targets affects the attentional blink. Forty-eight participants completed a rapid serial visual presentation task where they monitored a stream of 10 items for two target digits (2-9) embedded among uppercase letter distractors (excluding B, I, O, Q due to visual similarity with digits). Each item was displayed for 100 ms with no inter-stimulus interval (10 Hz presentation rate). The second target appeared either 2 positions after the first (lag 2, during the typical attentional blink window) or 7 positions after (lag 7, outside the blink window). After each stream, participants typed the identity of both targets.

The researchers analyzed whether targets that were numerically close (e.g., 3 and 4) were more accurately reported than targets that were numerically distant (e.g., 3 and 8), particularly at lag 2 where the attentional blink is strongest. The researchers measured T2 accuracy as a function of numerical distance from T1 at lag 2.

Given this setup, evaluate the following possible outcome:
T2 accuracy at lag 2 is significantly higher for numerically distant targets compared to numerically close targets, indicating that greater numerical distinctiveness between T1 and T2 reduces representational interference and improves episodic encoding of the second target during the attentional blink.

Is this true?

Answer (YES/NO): NO